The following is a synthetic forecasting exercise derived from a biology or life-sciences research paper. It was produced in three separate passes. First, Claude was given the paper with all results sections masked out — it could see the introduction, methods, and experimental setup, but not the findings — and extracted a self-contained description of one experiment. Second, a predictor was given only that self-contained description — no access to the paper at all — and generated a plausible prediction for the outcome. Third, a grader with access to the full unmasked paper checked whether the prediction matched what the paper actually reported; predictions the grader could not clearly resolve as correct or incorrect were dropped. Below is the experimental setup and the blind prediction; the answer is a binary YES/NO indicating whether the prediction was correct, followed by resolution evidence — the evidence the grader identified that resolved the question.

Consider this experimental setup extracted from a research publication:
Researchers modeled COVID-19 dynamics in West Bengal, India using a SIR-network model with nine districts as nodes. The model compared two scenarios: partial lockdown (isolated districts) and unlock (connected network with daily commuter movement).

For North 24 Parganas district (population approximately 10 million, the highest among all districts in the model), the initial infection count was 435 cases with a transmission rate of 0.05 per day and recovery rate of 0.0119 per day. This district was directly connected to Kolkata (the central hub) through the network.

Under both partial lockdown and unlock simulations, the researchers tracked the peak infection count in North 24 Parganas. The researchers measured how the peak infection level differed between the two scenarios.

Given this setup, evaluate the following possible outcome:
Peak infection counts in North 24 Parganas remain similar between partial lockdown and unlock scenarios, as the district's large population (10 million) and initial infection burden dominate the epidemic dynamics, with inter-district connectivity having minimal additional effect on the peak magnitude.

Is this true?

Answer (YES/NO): YES